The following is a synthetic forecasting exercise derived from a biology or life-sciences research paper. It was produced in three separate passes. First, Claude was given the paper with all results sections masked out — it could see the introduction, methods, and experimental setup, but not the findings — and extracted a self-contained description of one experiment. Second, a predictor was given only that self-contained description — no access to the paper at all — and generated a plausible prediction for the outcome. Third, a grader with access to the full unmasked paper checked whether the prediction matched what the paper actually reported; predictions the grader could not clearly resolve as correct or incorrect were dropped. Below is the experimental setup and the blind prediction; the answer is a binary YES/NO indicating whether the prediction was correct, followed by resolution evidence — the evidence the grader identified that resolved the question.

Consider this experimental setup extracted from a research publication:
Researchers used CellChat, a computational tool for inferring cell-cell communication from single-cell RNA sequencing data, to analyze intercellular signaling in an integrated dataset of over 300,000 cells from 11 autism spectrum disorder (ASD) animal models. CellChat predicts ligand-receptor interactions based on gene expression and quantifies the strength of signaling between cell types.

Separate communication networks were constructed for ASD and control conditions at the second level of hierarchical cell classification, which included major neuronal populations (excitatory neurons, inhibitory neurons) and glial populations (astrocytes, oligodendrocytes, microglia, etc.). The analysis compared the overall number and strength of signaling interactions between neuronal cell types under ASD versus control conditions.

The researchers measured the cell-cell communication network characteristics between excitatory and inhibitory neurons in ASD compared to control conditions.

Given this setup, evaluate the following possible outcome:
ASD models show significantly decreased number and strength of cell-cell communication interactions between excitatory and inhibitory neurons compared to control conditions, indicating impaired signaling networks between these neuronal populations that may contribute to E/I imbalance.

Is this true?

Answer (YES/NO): NO